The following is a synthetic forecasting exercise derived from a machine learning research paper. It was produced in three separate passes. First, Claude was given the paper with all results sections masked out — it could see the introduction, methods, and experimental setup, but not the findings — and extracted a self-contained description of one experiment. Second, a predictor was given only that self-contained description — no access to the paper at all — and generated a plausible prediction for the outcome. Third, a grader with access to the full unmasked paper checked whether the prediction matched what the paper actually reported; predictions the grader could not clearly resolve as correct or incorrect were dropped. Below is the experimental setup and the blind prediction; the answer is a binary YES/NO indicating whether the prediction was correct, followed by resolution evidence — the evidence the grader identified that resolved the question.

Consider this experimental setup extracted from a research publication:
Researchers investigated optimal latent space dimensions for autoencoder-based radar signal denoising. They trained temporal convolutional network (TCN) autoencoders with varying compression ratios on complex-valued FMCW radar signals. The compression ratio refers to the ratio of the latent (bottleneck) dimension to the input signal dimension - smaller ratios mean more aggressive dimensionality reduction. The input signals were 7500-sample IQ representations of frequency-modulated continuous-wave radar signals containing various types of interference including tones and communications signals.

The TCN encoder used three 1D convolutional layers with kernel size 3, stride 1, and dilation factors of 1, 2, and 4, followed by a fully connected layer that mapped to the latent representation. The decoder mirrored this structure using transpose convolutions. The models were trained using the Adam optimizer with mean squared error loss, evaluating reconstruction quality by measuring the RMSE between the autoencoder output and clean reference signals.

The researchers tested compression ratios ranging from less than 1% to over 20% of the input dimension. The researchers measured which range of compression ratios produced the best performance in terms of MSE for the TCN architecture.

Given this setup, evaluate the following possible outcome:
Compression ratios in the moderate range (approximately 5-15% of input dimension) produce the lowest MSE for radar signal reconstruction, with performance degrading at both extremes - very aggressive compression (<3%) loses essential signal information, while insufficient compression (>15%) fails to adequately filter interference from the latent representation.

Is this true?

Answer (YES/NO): NO